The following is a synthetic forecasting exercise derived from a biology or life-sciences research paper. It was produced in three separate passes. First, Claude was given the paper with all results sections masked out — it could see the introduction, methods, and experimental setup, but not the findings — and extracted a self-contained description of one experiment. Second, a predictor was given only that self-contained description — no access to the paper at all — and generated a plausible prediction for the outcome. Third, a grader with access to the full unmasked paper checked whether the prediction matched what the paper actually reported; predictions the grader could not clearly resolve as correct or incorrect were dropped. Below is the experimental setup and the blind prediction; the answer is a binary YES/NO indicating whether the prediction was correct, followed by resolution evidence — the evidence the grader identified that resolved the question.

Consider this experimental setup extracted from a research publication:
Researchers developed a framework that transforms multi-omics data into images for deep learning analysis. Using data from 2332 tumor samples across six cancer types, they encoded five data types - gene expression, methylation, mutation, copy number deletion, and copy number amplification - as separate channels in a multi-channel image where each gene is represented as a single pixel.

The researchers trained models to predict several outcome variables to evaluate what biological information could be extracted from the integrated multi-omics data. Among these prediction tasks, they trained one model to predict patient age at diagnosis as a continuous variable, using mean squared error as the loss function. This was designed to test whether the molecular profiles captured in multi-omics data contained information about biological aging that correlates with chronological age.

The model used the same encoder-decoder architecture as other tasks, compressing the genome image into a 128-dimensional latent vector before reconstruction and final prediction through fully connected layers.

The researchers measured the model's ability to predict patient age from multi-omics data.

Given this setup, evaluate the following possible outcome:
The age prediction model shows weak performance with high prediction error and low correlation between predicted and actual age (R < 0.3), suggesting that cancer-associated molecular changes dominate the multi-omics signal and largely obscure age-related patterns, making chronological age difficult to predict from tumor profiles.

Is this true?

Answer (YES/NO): YES